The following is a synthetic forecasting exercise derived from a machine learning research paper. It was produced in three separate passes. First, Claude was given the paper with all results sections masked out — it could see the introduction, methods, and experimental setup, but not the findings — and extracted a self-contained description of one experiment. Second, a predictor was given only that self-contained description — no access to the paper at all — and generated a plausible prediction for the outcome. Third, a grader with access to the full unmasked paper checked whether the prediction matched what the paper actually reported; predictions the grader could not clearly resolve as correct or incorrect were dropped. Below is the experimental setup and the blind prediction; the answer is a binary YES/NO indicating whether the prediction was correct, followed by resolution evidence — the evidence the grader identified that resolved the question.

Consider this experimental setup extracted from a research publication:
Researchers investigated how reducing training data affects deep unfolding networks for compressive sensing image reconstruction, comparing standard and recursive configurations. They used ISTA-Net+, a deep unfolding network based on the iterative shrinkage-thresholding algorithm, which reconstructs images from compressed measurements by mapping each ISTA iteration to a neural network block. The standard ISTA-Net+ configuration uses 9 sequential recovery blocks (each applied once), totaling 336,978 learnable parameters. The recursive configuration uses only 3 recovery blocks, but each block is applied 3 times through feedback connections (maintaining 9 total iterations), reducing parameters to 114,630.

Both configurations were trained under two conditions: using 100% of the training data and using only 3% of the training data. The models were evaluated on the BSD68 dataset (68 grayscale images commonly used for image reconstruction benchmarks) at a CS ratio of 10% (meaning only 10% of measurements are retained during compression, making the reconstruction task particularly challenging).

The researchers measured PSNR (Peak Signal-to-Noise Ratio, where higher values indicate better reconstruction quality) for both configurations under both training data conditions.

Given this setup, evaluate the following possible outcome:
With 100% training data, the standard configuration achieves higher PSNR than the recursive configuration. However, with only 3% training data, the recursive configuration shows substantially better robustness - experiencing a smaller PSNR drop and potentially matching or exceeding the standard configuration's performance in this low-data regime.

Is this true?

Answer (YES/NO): NO